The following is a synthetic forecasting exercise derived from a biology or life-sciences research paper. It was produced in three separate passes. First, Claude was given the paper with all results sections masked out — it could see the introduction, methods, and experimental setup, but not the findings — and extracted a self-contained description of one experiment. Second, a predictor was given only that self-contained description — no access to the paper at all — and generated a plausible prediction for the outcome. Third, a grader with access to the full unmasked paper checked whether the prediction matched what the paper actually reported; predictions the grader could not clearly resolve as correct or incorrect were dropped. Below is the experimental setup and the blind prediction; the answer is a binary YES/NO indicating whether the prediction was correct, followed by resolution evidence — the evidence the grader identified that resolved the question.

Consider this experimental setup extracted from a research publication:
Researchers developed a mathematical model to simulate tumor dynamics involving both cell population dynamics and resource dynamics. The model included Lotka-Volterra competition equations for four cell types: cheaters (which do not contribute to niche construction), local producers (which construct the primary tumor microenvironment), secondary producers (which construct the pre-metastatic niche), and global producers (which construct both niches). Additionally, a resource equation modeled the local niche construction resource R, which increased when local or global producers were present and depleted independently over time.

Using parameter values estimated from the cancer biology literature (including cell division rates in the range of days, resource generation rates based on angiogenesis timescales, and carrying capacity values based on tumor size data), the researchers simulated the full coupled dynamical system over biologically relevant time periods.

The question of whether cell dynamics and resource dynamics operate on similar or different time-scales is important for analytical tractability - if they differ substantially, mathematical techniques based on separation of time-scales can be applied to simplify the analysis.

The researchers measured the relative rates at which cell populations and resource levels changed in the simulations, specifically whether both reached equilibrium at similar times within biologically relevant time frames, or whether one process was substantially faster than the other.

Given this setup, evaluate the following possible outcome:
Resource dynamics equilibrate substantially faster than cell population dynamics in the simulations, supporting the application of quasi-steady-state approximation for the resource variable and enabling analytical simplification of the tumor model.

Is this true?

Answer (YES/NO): NO